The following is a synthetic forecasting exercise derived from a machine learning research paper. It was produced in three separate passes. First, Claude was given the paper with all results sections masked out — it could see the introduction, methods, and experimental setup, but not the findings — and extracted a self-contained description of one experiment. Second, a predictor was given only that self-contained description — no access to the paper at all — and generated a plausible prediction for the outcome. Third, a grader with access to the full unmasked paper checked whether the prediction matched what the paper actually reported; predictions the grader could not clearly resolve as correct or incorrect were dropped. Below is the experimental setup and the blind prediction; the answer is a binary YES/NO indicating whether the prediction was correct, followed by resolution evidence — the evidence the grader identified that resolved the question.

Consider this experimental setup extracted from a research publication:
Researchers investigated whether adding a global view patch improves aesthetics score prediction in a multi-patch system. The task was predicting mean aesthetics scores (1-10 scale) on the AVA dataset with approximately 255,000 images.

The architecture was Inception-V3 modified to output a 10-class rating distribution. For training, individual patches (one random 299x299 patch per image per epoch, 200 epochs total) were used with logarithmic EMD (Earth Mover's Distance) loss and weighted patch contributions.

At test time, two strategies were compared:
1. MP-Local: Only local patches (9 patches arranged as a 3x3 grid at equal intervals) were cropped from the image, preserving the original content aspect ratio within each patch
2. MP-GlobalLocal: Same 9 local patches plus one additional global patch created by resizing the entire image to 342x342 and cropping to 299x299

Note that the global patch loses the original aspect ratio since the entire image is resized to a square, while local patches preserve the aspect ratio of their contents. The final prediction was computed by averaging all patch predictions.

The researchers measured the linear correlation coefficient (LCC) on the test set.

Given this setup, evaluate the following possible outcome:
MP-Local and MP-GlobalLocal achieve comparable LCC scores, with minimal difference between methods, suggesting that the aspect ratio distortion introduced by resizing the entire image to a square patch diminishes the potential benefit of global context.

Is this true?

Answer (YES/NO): NO